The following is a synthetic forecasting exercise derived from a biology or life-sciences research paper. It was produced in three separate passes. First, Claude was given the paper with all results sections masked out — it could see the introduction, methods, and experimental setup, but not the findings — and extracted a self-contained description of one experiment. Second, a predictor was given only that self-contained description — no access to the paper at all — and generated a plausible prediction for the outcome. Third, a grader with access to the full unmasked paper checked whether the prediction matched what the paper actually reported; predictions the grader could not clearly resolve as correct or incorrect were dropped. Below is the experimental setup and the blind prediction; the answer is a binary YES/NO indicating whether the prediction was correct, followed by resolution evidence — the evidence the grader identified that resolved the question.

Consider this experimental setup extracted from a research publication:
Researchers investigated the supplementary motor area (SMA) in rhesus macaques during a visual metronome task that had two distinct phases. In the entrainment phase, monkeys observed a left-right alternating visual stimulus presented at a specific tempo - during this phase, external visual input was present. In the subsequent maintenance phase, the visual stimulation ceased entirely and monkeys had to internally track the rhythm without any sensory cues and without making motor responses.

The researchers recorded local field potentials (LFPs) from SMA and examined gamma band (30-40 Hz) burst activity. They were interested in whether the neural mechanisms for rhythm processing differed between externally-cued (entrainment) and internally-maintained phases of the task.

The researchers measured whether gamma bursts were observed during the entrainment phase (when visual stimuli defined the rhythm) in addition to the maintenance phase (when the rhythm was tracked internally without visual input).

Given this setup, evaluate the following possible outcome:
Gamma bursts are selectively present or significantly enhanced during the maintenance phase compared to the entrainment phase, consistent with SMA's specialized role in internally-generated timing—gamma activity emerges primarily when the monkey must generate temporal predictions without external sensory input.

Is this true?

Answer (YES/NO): NO